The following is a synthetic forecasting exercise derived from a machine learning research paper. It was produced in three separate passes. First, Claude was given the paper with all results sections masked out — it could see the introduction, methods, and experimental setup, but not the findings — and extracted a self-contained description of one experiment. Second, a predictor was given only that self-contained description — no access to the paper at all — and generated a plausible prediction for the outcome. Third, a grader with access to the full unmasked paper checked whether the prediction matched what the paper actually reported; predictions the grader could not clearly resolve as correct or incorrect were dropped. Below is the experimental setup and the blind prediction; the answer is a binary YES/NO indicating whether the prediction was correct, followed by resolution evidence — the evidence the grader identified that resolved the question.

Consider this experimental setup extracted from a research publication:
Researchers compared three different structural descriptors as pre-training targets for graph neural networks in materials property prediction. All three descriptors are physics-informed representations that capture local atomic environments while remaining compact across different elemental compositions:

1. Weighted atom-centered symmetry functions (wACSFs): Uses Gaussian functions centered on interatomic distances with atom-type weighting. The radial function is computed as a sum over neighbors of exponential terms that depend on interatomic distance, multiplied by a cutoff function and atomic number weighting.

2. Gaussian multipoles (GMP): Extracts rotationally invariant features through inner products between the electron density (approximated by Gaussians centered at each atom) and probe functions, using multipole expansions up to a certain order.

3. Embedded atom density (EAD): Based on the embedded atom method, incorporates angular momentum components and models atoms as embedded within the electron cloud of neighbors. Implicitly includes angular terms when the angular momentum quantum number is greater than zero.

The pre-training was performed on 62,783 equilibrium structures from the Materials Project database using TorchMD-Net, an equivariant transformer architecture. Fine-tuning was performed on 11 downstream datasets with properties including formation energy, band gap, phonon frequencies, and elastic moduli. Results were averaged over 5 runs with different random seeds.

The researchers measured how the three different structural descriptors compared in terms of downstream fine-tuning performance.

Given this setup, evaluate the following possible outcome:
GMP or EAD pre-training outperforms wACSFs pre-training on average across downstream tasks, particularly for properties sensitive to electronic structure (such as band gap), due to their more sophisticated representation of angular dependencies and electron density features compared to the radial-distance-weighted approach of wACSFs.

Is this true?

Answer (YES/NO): NO